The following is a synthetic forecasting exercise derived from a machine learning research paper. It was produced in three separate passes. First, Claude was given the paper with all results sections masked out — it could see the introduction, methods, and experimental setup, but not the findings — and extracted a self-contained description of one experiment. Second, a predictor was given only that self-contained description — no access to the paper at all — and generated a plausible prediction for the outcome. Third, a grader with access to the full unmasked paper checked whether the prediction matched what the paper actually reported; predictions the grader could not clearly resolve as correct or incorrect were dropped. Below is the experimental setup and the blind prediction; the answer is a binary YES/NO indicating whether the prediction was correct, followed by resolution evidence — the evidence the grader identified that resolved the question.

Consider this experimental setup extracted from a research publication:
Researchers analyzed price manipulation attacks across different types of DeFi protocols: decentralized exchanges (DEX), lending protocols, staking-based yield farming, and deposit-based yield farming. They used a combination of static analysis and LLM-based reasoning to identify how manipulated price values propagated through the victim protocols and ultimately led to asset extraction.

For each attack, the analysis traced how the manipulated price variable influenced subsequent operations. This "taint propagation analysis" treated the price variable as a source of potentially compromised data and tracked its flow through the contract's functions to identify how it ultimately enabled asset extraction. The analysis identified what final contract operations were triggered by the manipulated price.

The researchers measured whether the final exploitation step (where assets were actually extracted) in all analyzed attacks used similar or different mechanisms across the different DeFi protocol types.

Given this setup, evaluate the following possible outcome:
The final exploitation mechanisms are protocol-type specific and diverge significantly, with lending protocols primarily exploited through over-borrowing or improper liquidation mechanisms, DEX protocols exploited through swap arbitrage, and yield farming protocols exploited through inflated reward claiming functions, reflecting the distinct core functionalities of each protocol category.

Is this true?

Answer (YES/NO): NO